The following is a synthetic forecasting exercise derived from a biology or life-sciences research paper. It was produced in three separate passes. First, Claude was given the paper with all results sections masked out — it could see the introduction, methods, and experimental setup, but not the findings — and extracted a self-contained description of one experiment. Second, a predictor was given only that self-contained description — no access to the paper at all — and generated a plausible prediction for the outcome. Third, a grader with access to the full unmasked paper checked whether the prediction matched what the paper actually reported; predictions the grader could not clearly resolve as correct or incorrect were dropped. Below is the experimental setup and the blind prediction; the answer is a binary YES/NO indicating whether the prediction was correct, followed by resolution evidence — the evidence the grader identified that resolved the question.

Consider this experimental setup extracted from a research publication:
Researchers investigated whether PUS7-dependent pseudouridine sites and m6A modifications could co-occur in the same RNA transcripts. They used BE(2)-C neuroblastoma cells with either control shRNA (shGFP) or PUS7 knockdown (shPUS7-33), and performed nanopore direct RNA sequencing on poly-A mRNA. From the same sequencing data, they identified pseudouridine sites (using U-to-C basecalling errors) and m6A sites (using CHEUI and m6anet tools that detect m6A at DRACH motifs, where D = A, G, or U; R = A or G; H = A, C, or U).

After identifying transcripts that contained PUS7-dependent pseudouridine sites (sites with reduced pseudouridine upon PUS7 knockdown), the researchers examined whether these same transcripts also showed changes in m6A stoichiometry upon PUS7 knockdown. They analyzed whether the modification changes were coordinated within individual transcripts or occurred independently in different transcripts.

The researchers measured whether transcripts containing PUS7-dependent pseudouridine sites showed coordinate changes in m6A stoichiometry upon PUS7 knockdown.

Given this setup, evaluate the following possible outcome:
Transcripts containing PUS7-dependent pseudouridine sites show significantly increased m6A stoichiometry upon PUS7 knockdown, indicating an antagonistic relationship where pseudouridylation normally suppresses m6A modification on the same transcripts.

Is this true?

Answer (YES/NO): YES